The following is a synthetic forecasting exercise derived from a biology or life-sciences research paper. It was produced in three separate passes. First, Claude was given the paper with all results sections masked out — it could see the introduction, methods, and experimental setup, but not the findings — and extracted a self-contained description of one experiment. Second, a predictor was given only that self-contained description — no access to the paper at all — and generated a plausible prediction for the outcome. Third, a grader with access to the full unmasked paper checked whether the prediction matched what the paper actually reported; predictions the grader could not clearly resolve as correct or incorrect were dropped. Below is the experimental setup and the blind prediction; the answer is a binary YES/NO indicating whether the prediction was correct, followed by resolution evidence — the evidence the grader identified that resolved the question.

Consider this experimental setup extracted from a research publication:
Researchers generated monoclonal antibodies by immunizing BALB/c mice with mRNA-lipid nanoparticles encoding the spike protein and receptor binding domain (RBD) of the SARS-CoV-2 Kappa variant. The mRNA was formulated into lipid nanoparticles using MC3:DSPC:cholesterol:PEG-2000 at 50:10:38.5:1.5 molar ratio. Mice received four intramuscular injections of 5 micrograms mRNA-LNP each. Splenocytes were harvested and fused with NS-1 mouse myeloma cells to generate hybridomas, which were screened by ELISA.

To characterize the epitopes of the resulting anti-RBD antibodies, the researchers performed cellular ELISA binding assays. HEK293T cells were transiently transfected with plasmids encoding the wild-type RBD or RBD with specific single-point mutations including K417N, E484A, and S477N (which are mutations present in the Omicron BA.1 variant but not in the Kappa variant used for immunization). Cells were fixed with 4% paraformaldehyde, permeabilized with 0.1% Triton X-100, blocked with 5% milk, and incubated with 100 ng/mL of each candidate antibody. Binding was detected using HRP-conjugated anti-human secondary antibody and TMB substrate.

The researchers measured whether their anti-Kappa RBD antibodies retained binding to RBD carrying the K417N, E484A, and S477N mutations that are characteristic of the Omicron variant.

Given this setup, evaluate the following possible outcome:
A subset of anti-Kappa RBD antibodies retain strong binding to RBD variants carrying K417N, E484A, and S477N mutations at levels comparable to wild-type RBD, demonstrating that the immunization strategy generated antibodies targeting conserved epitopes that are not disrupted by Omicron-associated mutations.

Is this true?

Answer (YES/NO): YES